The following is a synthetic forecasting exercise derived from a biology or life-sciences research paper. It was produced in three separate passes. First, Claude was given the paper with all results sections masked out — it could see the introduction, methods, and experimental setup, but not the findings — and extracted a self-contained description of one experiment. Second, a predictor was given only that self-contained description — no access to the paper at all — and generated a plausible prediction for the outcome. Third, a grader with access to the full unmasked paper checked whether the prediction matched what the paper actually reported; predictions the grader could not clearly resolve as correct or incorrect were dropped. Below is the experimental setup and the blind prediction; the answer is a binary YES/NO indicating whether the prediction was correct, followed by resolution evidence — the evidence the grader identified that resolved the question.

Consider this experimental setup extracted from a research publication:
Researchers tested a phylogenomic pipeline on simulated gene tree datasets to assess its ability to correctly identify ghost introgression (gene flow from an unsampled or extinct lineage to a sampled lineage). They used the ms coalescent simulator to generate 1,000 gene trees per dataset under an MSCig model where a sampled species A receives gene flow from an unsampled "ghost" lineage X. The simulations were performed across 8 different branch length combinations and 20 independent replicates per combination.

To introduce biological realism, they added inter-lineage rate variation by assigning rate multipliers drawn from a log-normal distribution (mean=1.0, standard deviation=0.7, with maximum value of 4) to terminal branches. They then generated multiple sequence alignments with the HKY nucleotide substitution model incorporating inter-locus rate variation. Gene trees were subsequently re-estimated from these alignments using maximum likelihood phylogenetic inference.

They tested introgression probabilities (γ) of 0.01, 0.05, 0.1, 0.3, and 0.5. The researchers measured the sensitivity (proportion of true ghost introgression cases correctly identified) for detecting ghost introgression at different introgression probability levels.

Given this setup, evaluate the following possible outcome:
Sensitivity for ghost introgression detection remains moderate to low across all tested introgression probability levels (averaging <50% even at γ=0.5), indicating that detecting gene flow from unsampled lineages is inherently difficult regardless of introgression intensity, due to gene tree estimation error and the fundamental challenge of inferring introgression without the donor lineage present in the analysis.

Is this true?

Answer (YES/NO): NO